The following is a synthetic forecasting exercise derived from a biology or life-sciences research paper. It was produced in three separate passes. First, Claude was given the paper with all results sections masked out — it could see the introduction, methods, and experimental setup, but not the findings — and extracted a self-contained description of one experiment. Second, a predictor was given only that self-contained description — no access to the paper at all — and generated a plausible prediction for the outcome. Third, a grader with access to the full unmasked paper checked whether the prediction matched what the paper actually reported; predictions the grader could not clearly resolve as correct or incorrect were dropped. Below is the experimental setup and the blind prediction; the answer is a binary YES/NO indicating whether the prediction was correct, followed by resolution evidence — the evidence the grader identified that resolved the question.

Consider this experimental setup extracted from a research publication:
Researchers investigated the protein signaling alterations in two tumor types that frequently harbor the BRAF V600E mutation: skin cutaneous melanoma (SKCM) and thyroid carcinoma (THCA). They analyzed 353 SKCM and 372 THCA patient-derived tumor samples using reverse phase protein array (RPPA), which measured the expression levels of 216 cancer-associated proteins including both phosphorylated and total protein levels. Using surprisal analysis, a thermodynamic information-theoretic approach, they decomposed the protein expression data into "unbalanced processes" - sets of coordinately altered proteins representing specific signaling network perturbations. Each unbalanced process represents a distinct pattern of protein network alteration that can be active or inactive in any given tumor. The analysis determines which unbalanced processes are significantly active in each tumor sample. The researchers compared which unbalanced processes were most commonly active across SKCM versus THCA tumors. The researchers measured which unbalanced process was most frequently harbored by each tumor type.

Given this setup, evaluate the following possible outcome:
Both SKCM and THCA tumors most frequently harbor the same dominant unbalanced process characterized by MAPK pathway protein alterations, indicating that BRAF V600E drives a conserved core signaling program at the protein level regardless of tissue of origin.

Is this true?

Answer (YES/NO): NO